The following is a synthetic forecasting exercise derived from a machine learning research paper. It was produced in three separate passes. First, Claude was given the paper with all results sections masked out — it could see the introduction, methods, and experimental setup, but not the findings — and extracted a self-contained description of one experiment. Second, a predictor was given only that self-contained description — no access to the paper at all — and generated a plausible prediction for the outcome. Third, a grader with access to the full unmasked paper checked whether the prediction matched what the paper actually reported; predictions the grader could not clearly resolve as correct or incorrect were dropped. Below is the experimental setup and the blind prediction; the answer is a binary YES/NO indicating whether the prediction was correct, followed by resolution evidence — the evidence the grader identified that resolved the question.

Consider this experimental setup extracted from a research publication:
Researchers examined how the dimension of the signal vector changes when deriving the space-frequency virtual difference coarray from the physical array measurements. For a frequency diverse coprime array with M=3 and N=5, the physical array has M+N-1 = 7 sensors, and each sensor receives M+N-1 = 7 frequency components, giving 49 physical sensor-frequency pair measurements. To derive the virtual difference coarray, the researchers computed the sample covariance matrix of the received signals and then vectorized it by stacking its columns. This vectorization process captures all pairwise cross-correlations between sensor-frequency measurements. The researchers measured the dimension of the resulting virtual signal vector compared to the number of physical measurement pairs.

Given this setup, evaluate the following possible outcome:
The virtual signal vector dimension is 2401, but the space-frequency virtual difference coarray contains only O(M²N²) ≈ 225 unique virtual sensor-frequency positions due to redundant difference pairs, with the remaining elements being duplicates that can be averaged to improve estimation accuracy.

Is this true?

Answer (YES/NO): NO